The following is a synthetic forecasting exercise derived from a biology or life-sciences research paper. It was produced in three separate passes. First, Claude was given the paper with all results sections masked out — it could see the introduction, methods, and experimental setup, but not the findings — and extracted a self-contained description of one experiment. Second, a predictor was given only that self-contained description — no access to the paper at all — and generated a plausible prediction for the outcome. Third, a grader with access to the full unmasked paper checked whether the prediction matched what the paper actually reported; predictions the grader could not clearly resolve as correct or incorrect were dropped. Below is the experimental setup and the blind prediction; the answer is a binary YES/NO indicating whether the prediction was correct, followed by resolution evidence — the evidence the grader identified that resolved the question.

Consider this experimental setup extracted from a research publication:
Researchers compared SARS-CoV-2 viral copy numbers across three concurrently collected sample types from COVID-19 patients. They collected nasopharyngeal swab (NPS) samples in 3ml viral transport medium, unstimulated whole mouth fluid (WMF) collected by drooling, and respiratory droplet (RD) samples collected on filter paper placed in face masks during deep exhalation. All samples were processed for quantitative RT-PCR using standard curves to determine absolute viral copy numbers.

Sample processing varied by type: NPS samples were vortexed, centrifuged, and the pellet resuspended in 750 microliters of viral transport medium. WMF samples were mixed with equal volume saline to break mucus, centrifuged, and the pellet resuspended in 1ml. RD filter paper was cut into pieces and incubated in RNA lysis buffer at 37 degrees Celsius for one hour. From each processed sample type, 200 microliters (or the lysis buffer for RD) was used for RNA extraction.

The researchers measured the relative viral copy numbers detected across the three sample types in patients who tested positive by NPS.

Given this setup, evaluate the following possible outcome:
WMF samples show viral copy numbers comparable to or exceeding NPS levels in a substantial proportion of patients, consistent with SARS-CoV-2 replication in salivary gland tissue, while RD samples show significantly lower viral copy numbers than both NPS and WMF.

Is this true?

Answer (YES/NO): NO